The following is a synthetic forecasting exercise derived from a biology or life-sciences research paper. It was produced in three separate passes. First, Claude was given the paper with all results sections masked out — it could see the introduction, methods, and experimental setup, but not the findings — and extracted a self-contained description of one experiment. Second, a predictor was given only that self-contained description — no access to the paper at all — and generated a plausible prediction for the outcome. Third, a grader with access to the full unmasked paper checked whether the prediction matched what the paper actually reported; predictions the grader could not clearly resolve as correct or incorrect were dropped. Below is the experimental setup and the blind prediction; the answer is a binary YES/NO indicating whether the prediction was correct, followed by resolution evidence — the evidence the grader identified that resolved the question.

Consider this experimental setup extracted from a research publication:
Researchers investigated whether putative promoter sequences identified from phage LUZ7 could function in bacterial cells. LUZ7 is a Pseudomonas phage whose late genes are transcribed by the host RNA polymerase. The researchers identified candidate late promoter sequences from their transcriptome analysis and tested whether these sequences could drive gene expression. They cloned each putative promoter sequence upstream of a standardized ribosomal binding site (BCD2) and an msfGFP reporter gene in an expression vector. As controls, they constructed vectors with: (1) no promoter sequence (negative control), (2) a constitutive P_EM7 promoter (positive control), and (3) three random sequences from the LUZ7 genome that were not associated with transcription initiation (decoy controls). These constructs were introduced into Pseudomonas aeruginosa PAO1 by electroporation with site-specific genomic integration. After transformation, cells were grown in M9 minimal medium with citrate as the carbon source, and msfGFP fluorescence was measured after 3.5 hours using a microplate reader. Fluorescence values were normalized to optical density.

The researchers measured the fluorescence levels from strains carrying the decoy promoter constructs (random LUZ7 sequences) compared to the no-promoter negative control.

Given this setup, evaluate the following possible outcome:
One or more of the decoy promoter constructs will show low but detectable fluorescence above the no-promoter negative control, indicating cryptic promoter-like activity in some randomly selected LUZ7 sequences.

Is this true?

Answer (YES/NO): NO